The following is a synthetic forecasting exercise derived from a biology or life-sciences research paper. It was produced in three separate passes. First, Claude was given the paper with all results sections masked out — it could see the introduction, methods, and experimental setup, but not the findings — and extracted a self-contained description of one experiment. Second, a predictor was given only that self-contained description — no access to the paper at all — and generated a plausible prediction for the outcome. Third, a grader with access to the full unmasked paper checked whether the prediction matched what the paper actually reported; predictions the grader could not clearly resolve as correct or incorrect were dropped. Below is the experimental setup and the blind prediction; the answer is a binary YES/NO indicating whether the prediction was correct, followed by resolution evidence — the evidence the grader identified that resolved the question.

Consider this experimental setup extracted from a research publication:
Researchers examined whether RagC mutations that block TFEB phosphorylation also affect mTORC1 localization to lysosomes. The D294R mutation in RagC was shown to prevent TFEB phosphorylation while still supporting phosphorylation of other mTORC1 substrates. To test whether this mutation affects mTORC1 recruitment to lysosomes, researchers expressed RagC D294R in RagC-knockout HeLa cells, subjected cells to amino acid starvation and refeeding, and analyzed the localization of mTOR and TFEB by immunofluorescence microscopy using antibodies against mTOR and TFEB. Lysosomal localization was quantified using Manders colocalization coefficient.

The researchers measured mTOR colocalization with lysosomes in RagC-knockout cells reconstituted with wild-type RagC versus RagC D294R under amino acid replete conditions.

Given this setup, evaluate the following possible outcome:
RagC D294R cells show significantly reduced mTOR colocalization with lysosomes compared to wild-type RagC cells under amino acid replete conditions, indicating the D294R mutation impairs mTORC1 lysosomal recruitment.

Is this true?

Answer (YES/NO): NO